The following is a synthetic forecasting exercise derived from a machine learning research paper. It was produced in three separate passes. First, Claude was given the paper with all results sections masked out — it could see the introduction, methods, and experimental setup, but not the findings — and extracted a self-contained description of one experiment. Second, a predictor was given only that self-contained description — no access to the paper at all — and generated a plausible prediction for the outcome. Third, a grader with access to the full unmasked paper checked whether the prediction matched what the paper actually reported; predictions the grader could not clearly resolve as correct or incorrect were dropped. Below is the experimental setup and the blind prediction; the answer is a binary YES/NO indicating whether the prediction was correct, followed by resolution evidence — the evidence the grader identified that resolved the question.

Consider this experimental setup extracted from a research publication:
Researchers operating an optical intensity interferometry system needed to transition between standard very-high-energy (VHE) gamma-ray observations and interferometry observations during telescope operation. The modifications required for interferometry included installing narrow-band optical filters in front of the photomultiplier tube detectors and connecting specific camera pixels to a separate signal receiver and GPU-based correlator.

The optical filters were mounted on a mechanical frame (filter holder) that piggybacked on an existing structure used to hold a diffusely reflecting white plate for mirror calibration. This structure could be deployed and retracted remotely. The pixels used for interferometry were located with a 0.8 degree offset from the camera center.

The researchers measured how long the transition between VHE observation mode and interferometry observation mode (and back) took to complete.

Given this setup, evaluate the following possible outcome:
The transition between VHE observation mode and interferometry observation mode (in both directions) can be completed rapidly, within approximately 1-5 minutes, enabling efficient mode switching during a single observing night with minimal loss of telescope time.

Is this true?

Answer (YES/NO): NO